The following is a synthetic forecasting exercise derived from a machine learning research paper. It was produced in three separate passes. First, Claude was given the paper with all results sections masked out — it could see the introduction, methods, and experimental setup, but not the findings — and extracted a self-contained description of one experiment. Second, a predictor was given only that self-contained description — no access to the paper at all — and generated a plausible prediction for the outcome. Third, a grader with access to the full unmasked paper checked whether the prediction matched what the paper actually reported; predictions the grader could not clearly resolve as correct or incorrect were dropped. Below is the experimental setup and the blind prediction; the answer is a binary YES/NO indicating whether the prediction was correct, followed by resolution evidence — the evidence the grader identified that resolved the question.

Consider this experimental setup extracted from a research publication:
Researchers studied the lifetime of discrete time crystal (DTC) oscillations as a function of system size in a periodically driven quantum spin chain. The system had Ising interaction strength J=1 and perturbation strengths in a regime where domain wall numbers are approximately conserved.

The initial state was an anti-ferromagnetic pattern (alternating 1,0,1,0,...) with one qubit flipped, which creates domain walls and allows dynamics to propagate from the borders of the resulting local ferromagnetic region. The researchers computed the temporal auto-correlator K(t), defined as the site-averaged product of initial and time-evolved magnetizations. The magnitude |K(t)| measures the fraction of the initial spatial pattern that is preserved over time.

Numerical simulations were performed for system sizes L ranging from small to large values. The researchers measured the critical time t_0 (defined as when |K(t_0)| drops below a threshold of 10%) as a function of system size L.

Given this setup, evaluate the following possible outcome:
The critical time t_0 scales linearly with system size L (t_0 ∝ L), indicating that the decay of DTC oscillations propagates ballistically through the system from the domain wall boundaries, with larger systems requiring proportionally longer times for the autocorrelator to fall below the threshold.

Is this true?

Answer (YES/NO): YES